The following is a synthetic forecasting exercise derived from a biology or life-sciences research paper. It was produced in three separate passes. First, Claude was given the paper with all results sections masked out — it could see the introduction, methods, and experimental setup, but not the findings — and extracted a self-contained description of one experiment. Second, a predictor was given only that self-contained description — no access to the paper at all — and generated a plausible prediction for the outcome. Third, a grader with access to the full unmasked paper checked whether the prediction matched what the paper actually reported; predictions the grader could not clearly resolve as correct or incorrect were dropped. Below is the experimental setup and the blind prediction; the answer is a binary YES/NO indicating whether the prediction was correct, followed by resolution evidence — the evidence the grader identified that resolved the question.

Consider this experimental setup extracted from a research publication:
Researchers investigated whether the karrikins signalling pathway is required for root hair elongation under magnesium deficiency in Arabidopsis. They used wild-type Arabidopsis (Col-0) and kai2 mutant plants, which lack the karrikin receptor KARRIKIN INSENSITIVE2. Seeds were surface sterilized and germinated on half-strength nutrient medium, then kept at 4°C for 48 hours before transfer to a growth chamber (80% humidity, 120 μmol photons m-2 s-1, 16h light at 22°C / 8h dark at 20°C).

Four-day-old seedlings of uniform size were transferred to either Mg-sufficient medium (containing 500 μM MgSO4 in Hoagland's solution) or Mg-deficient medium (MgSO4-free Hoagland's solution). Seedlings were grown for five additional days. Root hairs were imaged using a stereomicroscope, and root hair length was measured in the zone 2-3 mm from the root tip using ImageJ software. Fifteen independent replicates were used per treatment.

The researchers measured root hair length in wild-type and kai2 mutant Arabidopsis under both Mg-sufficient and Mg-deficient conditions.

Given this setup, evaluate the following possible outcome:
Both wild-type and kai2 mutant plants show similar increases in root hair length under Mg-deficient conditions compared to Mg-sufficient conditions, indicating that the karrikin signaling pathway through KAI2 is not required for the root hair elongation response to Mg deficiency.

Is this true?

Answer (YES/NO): NO